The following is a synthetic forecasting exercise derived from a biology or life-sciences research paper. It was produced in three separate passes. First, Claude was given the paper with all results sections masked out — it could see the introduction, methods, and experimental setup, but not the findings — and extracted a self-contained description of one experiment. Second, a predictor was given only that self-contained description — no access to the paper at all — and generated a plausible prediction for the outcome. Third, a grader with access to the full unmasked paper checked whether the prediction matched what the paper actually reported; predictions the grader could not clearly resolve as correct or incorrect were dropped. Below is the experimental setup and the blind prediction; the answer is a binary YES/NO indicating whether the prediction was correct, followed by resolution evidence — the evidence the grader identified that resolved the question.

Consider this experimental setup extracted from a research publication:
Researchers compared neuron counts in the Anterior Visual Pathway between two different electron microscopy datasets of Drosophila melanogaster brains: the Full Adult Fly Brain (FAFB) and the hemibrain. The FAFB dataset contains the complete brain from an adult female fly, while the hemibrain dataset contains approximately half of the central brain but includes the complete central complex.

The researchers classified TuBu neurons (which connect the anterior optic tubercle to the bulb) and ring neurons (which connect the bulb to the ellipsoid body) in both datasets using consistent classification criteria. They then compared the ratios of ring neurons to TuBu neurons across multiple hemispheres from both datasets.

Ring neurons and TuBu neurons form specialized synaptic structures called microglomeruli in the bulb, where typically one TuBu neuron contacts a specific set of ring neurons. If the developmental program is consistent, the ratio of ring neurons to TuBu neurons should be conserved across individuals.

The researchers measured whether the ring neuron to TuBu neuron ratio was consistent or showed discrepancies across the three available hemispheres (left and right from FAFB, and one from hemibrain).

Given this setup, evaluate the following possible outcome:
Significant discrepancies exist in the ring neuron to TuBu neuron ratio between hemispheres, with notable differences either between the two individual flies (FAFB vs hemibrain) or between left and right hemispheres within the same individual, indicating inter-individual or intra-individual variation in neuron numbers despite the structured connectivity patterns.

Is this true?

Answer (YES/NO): YES